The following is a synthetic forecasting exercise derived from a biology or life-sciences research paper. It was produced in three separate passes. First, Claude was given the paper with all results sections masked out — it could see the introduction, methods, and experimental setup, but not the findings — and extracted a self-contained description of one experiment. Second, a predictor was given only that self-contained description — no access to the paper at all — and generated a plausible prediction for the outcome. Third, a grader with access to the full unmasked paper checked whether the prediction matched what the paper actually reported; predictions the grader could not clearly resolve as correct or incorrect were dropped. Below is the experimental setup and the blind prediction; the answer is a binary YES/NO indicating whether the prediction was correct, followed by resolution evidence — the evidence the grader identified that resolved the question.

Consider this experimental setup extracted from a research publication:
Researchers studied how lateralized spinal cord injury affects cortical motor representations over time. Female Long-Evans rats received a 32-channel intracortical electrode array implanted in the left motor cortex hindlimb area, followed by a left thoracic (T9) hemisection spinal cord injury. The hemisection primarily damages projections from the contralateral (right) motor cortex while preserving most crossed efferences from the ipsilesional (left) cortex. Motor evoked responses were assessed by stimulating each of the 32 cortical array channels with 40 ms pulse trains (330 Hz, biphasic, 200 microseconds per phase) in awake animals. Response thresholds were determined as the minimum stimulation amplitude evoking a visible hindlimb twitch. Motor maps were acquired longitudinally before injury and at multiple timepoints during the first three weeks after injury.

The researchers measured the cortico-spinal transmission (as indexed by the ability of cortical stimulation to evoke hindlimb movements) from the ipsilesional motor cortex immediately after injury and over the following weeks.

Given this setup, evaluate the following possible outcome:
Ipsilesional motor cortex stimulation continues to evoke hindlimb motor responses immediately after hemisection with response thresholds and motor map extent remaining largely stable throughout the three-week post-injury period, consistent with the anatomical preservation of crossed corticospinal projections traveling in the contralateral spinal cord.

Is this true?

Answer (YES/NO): NO